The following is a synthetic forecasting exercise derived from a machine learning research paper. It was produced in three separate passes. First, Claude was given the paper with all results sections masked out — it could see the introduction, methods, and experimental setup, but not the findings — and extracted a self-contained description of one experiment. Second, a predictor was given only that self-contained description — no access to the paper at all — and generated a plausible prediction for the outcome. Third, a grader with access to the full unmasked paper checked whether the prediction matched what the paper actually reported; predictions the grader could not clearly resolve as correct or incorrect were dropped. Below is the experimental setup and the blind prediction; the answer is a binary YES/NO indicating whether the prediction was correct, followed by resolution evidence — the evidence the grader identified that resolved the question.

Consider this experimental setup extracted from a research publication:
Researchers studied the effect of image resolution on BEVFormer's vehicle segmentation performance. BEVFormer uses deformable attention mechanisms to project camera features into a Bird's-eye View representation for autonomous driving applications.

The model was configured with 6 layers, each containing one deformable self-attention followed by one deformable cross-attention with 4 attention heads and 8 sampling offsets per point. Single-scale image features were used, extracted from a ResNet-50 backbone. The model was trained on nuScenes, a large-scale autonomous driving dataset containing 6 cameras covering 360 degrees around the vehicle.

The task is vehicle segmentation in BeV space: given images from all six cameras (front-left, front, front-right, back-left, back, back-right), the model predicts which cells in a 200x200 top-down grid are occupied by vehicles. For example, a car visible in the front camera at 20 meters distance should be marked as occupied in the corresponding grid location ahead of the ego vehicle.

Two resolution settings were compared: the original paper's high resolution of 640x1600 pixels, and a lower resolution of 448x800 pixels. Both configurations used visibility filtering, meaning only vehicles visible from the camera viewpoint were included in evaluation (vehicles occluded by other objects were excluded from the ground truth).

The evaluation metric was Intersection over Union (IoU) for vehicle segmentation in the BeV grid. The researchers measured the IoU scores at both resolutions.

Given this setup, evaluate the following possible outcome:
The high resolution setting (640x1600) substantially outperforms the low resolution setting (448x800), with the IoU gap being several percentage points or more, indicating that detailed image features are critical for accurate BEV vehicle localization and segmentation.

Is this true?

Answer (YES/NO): NO